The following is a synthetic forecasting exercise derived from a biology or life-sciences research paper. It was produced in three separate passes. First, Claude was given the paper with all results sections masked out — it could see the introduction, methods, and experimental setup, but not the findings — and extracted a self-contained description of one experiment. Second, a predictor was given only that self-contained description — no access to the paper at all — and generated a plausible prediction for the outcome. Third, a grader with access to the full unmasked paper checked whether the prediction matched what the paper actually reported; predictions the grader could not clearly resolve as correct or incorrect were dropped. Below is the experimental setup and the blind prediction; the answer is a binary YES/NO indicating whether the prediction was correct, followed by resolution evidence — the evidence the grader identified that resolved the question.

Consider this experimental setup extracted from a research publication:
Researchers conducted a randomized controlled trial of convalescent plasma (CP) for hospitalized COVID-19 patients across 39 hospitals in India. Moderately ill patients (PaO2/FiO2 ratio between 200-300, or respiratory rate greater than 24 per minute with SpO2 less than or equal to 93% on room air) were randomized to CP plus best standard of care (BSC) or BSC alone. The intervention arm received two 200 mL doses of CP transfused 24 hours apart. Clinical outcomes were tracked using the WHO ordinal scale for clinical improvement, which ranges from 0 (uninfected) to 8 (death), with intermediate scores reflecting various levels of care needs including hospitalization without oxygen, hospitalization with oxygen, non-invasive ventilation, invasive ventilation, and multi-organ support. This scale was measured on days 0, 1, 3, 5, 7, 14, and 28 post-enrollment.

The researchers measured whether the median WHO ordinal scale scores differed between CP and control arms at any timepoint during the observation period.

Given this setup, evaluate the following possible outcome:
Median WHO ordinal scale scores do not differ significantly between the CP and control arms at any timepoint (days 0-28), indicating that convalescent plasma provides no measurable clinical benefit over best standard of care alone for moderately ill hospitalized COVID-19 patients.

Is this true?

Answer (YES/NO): YES